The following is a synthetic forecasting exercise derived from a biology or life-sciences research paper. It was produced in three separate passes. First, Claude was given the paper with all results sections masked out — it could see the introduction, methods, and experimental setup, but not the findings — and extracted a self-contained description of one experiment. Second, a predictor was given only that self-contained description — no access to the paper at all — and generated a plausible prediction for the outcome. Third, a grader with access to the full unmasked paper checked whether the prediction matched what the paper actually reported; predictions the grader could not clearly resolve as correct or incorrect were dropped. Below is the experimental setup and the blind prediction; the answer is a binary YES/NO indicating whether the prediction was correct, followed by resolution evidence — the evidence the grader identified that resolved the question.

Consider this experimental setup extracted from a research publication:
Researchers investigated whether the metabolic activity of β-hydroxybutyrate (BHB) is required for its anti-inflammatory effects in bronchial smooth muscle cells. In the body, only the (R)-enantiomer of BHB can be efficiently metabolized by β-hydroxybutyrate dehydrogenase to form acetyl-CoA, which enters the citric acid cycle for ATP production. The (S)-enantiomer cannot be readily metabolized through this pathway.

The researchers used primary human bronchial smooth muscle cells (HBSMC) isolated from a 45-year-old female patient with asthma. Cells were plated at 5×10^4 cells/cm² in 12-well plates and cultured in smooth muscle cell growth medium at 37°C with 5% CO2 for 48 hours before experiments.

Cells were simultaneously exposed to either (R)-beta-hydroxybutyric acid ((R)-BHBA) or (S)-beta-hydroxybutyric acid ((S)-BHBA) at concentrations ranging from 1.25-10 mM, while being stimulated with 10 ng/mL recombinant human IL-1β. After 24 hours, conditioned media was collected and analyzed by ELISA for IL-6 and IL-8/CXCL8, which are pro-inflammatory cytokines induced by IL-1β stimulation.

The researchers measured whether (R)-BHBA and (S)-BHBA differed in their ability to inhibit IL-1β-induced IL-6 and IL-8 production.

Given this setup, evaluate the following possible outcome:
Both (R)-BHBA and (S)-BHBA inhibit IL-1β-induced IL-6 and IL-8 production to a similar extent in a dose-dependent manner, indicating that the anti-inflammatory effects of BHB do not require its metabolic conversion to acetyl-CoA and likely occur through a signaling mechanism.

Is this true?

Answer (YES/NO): YES